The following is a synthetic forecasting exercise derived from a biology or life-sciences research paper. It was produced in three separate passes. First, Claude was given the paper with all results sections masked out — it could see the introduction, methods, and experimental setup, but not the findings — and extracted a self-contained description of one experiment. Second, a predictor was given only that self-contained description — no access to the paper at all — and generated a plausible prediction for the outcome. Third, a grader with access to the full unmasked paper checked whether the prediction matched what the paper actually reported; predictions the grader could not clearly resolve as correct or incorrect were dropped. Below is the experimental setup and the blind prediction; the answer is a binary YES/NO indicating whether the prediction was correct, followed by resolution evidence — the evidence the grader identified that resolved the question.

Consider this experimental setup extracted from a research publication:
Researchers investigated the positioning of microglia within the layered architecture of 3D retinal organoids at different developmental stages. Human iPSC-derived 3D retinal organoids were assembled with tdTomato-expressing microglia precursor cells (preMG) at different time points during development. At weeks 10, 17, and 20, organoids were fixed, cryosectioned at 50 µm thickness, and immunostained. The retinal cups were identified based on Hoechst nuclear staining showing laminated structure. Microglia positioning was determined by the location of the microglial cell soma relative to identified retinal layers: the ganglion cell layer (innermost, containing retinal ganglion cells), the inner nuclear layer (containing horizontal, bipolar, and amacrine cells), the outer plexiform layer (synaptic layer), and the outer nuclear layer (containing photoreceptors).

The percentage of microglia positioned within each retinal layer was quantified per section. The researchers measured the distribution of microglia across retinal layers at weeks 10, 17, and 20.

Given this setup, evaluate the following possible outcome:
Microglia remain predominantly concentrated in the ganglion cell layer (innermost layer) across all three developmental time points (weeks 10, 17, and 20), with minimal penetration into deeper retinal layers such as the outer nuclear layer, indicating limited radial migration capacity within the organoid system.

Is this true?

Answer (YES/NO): NO